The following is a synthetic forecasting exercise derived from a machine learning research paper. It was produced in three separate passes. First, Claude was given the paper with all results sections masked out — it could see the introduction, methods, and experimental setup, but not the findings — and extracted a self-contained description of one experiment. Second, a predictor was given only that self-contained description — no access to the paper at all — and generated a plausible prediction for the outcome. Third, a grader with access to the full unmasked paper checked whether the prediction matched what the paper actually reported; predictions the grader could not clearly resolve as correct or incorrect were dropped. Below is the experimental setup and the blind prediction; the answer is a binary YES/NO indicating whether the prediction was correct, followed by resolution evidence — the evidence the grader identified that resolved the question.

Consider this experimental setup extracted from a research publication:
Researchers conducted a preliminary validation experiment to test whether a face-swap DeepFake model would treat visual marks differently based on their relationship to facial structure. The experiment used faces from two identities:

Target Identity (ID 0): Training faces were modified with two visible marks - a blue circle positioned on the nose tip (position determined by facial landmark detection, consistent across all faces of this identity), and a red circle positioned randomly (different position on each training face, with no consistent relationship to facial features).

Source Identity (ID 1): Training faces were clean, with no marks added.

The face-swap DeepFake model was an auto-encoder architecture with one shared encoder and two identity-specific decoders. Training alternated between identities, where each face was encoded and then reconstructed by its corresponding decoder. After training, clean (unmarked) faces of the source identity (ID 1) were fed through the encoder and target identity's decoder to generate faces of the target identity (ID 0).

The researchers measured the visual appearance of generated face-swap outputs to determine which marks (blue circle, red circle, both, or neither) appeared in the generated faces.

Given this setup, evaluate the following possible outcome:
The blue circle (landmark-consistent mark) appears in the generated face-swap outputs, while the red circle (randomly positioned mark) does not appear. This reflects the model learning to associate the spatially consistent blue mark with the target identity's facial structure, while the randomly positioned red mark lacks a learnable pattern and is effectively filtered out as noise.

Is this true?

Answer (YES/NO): YES